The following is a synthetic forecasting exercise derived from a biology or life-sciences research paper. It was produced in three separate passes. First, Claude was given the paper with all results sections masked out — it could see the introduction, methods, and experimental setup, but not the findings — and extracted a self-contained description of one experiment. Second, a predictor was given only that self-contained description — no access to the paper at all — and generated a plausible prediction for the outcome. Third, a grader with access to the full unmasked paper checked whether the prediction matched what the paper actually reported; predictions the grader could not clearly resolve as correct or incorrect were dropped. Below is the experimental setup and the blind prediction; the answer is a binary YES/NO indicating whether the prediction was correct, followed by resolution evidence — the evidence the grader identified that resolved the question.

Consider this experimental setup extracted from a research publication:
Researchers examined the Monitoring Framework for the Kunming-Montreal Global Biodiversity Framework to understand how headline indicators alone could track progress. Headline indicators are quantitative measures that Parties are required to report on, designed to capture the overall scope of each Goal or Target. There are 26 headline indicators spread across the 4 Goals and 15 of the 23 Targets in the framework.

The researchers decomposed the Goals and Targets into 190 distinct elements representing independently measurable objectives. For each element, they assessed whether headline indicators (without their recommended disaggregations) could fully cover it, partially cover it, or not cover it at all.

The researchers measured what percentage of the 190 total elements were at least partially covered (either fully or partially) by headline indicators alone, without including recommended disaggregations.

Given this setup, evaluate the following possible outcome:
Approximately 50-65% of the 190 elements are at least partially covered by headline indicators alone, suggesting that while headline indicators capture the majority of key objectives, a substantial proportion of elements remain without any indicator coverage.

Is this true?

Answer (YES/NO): NO